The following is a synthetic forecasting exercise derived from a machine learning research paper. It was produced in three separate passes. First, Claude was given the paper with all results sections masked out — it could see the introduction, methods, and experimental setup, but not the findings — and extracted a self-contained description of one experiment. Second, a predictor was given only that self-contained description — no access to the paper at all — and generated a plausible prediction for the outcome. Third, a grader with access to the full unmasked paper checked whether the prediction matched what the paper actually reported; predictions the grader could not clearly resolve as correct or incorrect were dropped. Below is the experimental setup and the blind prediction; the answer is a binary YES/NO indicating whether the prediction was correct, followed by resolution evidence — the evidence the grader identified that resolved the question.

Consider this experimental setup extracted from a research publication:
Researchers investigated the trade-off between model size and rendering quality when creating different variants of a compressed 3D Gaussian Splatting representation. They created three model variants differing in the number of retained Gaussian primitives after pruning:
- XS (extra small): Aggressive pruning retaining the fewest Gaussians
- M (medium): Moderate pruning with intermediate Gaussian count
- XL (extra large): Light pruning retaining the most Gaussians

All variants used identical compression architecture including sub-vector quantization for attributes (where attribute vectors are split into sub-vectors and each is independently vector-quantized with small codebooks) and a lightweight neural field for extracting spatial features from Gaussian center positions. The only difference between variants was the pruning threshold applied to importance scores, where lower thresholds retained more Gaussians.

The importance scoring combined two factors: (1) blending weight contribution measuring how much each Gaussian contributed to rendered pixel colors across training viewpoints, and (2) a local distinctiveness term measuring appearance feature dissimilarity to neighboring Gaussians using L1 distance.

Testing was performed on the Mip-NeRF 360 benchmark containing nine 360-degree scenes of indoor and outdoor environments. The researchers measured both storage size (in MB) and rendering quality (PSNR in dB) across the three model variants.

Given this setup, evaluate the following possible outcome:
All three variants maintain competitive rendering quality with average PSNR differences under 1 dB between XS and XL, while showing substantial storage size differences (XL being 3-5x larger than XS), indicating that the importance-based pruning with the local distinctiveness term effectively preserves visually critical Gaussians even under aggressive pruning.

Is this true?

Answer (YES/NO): NO